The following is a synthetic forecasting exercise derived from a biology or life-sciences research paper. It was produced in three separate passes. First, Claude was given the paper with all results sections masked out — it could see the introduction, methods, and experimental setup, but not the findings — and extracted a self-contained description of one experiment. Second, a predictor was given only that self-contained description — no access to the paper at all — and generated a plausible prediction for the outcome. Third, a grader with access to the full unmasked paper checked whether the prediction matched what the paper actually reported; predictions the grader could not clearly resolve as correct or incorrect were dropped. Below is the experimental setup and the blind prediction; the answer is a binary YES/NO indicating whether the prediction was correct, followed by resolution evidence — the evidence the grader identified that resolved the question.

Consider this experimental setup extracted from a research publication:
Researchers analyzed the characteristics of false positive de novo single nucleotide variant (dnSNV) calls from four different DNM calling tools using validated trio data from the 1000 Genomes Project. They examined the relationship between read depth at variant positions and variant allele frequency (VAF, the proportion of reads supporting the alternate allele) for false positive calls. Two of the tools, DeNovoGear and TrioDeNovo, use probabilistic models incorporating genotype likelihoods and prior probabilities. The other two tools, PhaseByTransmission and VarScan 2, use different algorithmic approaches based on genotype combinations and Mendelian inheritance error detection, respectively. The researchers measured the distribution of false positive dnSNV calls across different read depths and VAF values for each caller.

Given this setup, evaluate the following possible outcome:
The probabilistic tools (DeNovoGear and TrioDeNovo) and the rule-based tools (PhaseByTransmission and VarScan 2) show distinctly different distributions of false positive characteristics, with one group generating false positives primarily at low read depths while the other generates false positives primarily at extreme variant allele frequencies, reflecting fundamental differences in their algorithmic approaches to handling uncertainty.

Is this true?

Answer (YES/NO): NO